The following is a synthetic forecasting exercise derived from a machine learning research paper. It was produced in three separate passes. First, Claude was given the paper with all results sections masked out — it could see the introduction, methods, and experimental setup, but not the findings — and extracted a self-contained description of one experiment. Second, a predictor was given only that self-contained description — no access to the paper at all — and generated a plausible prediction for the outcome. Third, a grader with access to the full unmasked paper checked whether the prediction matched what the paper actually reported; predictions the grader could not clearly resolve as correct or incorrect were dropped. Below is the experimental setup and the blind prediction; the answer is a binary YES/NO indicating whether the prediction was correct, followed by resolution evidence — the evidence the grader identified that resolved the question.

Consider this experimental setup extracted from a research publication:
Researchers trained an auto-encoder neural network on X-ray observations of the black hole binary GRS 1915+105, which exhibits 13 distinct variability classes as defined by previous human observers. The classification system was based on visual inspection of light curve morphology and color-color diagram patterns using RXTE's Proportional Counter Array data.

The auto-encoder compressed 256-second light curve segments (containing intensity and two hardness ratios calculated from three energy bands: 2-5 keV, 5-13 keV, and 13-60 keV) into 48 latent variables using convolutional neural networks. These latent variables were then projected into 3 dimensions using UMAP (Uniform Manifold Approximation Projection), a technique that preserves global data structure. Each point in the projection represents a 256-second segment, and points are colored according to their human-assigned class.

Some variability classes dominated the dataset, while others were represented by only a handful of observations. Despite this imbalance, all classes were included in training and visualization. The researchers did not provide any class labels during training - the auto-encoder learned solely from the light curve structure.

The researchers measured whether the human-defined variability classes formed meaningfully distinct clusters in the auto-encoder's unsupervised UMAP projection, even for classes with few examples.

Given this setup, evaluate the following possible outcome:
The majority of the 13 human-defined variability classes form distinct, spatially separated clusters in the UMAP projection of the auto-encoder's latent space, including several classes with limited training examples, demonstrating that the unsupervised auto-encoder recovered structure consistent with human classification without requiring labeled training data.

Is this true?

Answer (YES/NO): NO